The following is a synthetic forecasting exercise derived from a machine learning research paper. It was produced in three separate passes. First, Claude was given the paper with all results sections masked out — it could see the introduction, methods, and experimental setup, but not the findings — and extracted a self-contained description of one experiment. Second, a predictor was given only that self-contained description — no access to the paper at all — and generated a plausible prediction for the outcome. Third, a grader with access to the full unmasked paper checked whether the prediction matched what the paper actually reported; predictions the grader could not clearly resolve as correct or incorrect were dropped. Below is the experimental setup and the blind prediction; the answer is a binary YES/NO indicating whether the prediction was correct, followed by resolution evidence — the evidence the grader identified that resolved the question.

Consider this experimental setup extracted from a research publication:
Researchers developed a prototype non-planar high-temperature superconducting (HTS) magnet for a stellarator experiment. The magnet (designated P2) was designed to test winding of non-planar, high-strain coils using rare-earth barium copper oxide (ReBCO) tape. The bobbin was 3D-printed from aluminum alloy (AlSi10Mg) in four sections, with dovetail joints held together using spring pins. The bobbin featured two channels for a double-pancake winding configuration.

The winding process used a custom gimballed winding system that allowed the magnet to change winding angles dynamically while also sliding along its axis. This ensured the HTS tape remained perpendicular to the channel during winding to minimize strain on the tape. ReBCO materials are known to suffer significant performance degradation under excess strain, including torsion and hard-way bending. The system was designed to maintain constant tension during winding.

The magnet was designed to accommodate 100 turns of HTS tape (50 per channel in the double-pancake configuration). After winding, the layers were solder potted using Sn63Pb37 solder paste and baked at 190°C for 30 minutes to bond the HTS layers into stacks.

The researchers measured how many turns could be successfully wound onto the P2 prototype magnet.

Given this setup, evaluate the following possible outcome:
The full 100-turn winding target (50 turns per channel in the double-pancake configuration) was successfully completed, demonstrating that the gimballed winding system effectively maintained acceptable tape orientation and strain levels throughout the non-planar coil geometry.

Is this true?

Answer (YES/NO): NO